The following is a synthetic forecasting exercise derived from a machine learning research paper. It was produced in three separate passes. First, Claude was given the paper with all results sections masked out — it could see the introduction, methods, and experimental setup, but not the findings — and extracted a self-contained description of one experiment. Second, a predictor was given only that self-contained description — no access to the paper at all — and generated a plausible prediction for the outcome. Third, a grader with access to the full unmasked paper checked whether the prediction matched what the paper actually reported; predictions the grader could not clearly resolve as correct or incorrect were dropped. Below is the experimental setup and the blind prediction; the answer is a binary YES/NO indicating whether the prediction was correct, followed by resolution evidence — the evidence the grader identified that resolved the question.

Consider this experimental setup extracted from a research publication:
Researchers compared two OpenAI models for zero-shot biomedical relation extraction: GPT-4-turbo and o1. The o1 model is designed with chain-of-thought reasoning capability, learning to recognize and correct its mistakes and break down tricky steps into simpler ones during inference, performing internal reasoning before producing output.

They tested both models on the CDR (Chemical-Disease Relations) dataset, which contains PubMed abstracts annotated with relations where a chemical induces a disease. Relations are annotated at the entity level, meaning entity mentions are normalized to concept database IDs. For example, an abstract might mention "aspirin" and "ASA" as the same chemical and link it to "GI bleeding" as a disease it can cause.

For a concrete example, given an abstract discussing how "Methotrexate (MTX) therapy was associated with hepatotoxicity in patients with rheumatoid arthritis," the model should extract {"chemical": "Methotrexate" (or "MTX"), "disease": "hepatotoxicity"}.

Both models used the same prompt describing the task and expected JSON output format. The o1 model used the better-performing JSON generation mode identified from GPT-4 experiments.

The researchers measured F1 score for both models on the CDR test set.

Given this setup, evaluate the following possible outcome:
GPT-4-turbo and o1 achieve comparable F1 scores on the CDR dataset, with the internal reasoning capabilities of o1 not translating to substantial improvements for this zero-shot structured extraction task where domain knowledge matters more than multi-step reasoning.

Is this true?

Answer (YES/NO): NO